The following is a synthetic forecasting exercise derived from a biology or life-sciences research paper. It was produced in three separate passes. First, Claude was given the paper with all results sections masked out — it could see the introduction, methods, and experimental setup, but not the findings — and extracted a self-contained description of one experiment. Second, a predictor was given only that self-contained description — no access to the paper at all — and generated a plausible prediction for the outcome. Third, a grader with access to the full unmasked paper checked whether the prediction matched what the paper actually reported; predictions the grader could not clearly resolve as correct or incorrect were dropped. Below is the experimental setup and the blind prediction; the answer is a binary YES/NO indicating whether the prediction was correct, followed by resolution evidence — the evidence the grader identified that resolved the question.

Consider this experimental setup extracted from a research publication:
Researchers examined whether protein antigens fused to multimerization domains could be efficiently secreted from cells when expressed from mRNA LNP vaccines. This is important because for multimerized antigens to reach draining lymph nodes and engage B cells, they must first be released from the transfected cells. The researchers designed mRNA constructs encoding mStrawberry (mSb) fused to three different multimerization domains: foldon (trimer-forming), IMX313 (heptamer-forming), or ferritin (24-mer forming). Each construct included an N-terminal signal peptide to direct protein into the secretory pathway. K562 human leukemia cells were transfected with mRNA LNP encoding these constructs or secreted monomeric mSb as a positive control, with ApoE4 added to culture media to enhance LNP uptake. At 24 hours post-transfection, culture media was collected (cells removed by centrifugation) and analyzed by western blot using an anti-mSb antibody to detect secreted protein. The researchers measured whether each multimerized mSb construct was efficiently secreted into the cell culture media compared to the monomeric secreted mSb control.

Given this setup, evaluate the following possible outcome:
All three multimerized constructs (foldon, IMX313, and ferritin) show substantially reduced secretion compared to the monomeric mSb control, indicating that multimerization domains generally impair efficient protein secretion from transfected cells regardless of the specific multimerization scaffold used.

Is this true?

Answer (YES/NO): NO